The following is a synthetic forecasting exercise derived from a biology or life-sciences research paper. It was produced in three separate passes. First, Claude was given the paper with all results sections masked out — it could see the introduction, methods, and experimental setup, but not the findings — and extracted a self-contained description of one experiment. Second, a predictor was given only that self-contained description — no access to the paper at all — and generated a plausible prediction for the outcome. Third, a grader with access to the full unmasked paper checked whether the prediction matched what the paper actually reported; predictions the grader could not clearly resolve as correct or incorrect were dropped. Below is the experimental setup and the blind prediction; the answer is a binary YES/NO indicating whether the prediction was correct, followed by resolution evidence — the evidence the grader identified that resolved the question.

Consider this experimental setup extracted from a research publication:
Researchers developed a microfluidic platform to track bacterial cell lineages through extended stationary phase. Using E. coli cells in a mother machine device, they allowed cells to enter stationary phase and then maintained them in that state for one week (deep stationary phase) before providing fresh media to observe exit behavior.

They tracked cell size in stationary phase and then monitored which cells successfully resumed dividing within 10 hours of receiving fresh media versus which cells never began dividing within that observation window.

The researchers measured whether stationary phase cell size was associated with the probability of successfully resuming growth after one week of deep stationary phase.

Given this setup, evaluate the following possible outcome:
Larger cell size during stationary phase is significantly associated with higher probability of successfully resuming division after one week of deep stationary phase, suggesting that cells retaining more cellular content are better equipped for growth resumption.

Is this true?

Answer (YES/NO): YES